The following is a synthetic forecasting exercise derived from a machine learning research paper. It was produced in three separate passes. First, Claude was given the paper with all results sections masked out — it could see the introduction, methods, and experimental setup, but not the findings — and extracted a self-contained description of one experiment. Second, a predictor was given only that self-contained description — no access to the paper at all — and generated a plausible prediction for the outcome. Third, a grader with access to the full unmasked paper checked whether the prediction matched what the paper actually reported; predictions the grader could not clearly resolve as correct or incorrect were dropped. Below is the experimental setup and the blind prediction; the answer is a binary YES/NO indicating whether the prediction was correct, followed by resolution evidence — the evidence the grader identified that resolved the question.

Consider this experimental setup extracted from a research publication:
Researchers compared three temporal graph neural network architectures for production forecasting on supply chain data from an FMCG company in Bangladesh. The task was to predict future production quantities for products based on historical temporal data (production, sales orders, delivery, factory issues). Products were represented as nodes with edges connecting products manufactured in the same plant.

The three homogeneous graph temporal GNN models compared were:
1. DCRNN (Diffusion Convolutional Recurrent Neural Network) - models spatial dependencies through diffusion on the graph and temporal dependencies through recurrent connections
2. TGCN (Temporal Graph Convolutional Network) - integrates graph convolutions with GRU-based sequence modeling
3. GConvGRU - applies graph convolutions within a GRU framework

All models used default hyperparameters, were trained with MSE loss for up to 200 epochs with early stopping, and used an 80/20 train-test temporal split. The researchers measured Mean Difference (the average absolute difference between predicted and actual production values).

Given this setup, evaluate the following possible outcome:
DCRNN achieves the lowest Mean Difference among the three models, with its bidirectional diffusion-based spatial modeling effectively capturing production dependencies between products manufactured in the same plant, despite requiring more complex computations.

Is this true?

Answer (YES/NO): YES